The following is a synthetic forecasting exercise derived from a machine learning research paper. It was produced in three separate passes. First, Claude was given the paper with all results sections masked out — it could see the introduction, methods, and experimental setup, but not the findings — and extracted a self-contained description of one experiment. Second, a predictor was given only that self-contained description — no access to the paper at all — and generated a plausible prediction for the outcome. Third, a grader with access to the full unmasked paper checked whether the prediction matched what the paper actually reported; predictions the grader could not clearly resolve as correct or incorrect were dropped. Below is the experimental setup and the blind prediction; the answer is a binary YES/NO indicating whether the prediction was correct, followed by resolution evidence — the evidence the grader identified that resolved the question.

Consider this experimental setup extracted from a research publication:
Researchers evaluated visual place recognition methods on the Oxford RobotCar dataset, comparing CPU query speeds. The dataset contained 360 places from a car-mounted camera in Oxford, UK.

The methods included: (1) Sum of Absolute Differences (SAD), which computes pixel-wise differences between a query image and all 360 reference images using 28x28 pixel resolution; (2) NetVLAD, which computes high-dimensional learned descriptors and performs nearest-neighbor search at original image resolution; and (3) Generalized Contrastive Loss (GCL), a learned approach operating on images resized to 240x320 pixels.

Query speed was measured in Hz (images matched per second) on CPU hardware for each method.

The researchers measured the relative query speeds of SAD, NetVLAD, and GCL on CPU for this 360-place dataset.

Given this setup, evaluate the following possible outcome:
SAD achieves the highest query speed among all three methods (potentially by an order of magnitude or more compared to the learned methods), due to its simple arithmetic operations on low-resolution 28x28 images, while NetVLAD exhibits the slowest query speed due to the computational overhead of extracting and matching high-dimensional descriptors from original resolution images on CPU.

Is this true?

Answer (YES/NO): NO